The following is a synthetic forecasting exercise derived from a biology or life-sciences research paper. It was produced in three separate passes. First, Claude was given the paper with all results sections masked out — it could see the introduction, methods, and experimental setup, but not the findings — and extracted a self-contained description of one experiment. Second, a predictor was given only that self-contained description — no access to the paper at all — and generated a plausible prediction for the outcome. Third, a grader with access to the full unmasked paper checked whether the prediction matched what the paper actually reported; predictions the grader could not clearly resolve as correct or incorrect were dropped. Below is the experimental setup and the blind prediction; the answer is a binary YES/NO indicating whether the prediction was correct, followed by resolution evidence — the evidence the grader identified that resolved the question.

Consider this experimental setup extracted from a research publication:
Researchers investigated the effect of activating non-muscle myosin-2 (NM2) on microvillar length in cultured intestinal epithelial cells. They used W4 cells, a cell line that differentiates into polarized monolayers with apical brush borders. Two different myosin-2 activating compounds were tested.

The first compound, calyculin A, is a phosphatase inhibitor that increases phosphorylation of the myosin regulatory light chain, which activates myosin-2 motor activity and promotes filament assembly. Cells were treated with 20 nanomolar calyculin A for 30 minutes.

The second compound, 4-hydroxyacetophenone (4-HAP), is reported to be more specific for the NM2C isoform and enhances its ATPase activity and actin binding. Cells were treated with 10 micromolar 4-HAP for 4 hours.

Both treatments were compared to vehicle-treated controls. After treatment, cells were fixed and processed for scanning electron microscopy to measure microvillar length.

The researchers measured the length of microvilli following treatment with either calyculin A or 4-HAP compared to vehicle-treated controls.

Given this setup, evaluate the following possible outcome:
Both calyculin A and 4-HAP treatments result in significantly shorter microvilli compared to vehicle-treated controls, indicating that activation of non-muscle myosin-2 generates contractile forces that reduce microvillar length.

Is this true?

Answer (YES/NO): YES